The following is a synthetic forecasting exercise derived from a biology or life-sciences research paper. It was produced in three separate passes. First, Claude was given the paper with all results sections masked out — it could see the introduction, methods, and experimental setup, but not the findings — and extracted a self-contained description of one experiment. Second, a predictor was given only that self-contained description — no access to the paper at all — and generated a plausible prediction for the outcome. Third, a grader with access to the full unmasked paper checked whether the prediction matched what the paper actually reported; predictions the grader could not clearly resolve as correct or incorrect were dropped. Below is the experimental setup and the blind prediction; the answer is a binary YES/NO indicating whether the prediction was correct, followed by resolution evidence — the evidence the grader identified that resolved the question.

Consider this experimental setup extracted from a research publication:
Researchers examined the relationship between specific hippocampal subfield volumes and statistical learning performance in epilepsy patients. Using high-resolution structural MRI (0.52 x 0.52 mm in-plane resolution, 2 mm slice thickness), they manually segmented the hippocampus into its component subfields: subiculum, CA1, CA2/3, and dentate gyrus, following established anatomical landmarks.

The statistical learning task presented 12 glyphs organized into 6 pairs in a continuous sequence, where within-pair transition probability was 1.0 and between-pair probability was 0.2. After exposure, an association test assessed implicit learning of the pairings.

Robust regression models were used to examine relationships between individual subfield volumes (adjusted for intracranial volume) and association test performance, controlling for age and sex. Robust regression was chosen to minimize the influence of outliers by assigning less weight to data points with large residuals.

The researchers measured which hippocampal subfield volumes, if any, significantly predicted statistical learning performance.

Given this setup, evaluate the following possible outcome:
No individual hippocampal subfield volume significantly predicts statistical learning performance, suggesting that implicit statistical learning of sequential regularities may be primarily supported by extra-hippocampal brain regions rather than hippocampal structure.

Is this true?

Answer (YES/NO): NO